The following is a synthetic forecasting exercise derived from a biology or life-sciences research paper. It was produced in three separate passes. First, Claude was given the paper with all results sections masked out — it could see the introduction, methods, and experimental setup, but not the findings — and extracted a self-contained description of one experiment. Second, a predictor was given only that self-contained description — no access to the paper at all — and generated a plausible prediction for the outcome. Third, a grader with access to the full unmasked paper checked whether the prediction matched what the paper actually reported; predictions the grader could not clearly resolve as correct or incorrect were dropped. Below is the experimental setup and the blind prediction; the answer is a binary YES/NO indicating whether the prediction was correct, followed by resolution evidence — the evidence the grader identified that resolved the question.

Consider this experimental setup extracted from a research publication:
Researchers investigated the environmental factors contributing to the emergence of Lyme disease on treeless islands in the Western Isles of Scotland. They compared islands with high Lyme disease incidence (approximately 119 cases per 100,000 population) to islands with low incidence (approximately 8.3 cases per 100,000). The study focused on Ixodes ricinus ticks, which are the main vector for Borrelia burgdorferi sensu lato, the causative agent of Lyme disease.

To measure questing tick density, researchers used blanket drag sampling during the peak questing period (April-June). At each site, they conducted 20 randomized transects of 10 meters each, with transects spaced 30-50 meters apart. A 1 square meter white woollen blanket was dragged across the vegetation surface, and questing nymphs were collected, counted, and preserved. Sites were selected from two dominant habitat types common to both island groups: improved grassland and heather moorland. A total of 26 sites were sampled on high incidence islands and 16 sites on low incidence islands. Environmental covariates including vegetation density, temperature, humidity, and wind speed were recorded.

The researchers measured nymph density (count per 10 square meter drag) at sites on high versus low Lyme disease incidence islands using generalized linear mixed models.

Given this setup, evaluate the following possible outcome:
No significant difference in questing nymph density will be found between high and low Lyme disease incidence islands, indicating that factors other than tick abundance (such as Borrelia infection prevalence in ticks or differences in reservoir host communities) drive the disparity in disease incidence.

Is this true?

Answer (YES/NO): YES